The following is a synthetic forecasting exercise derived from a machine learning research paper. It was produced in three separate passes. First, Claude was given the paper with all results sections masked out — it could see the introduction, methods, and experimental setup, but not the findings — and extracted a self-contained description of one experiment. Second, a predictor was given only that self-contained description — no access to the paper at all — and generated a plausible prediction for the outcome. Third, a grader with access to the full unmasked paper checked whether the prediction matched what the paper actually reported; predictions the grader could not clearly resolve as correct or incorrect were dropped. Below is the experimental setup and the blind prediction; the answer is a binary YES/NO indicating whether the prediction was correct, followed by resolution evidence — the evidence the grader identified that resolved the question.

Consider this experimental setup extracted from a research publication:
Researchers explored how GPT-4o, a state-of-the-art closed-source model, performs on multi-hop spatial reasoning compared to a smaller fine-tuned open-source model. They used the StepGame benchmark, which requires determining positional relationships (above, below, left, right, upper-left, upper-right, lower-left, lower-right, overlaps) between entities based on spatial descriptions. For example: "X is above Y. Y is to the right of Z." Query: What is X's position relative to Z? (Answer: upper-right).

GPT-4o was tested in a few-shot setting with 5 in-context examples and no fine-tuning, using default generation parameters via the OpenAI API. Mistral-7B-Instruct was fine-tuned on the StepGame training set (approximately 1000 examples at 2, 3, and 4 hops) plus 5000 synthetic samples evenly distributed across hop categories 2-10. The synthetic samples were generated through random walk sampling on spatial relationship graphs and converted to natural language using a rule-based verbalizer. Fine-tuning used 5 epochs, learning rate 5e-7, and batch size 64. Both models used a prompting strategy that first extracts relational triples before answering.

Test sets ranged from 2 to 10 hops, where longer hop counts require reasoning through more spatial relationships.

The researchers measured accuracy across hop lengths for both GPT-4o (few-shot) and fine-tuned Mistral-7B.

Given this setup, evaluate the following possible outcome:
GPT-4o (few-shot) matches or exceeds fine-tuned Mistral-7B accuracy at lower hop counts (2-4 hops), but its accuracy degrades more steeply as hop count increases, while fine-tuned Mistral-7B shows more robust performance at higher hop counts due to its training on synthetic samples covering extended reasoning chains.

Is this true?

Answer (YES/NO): NO